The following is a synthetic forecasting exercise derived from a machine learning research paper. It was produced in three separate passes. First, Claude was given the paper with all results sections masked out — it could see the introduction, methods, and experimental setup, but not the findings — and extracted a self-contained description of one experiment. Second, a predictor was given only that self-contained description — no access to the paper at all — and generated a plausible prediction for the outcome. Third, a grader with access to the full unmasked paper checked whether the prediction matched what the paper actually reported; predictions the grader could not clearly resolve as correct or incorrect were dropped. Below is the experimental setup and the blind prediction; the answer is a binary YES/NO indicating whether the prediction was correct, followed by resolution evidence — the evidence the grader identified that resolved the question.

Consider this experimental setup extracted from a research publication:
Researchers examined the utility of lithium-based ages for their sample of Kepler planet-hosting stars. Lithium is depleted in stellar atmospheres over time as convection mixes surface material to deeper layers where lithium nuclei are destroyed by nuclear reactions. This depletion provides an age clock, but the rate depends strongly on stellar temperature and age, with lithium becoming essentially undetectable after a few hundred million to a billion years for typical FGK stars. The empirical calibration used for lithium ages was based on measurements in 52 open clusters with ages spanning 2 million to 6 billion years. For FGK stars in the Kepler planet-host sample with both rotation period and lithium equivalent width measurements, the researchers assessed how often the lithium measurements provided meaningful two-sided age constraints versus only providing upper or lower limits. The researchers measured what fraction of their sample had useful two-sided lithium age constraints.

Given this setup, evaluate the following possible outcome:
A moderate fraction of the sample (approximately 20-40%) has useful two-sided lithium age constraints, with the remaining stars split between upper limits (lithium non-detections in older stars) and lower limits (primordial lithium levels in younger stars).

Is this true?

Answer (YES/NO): NO